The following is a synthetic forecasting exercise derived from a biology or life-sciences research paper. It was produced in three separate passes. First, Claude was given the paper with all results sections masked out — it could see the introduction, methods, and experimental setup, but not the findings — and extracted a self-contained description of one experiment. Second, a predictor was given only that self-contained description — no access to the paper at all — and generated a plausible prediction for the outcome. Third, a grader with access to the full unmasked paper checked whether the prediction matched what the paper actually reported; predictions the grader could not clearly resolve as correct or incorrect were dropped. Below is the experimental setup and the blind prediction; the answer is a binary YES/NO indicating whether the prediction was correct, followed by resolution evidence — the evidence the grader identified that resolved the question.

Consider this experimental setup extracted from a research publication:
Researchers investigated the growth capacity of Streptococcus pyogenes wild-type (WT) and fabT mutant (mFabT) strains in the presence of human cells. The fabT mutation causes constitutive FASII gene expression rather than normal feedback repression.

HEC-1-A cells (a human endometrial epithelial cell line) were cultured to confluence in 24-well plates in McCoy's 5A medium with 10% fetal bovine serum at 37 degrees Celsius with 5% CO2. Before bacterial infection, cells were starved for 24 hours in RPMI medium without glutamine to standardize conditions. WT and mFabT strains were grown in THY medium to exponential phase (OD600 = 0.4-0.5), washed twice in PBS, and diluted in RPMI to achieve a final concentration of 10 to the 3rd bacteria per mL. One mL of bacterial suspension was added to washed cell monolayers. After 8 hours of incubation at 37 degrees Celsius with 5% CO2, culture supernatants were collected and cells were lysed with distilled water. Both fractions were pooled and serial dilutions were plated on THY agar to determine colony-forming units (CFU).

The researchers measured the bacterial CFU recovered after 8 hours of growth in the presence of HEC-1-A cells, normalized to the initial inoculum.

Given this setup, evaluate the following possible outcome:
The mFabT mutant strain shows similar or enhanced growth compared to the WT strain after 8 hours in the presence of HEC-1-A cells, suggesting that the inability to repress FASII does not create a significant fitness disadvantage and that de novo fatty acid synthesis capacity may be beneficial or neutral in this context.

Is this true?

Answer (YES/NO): NO